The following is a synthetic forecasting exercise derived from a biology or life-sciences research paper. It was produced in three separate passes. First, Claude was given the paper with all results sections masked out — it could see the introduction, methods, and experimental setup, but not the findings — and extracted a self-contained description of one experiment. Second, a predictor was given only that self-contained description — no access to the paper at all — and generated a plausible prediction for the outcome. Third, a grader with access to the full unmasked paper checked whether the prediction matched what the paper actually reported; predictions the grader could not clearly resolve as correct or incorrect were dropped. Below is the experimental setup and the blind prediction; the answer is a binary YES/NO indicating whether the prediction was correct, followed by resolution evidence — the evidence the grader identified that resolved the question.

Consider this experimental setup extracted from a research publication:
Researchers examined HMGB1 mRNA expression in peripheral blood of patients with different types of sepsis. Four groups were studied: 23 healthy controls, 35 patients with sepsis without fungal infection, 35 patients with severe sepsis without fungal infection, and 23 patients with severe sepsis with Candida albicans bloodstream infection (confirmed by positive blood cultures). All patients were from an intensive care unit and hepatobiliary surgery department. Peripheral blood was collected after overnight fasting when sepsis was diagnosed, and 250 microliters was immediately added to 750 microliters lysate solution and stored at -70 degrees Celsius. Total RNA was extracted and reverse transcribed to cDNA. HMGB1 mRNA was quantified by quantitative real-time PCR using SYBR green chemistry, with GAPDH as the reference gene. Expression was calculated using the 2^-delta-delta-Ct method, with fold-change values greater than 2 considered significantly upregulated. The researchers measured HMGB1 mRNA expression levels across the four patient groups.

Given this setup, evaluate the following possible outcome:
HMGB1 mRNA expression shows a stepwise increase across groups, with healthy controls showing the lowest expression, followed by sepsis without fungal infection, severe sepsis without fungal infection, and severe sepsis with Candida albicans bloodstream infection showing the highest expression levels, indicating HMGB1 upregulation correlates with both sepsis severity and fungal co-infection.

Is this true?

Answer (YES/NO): YES